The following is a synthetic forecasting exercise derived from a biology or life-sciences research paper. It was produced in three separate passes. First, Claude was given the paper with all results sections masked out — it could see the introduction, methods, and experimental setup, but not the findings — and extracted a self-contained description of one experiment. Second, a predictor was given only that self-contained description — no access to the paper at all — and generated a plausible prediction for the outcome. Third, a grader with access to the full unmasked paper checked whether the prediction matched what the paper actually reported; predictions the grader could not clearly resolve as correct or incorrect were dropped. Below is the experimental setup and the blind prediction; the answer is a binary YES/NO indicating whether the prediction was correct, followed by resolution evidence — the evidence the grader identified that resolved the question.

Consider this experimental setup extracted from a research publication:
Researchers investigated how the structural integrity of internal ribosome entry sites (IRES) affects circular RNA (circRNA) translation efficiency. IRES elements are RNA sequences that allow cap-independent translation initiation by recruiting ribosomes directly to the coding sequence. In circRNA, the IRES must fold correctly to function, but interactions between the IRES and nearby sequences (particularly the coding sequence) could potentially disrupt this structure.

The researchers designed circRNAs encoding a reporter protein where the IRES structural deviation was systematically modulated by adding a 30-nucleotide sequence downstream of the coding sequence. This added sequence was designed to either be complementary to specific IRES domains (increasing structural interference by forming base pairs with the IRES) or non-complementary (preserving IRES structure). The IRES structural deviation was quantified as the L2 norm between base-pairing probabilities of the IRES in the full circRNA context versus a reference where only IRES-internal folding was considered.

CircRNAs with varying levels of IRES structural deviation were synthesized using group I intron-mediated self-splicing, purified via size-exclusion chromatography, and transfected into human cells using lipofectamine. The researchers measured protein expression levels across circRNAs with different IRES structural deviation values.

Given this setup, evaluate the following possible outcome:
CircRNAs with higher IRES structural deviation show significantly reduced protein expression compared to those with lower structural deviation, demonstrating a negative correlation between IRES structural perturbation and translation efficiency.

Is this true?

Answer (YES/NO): YES